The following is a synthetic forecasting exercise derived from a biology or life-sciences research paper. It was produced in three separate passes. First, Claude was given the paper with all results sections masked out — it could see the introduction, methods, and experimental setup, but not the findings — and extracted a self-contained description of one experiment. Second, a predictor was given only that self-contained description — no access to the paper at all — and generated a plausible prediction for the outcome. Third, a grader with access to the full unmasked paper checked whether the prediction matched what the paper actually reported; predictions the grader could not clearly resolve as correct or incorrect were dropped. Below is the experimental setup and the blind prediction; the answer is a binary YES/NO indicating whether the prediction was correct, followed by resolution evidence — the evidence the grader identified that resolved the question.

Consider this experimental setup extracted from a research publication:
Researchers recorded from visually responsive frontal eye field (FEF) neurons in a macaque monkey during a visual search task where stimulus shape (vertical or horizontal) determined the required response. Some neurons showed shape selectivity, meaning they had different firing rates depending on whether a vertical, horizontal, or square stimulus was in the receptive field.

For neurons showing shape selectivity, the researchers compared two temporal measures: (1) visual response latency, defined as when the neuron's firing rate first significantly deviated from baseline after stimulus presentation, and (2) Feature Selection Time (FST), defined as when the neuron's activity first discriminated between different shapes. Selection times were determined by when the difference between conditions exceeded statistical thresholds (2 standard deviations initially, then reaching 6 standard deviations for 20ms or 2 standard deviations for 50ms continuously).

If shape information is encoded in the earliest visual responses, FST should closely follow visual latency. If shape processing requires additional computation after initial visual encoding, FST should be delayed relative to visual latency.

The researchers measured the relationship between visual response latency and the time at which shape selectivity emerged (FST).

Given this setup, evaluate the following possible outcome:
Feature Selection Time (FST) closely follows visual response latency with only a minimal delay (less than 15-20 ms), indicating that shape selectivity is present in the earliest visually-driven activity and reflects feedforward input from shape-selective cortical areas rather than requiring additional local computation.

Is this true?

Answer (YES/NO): NO